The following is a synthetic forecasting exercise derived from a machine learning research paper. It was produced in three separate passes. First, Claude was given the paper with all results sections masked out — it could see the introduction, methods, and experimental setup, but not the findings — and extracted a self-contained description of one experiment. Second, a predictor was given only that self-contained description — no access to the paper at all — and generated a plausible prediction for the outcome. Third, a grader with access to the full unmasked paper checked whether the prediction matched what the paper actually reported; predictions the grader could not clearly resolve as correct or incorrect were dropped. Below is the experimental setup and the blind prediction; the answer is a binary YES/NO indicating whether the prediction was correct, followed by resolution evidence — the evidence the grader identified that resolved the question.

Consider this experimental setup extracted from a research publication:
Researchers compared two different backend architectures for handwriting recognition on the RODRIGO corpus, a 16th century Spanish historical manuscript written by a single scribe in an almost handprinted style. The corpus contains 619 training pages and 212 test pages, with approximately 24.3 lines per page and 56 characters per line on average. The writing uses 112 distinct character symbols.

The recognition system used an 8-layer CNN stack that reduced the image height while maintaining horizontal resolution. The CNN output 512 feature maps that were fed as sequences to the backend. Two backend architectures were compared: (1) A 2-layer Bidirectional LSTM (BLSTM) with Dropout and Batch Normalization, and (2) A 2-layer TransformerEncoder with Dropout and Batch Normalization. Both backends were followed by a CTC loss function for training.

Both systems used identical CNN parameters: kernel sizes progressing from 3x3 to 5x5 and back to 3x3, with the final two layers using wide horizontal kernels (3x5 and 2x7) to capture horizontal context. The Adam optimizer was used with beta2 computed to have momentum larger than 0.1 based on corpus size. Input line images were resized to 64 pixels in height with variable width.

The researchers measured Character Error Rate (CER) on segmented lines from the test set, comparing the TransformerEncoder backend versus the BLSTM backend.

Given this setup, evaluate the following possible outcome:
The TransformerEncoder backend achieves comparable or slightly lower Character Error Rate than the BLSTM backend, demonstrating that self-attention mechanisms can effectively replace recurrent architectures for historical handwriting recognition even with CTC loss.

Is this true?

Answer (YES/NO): NO